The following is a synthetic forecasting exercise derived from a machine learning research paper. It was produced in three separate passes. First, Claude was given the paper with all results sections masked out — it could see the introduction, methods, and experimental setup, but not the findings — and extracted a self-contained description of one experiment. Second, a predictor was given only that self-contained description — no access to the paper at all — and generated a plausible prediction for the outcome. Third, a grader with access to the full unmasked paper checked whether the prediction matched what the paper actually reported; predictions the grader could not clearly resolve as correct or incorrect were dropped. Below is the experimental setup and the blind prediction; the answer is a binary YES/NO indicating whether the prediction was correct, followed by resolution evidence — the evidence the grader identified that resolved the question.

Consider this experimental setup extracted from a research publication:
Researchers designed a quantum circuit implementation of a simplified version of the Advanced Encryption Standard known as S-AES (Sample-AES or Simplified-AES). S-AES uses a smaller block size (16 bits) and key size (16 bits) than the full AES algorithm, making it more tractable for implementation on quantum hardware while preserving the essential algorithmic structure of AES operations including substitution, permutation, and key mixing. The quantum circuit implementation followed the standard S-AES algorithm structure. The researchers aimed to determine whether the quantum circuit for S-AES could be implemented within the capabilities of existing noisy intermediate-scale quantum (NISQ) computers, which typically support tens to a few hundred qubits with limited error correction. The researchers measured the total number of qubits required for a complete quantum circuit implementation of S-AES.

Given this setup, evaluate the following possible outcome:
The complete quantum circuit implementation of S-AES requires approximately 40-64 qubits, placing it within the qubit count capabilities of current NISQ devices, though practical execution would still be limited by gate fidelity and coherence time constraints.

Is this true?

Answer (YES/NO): YES